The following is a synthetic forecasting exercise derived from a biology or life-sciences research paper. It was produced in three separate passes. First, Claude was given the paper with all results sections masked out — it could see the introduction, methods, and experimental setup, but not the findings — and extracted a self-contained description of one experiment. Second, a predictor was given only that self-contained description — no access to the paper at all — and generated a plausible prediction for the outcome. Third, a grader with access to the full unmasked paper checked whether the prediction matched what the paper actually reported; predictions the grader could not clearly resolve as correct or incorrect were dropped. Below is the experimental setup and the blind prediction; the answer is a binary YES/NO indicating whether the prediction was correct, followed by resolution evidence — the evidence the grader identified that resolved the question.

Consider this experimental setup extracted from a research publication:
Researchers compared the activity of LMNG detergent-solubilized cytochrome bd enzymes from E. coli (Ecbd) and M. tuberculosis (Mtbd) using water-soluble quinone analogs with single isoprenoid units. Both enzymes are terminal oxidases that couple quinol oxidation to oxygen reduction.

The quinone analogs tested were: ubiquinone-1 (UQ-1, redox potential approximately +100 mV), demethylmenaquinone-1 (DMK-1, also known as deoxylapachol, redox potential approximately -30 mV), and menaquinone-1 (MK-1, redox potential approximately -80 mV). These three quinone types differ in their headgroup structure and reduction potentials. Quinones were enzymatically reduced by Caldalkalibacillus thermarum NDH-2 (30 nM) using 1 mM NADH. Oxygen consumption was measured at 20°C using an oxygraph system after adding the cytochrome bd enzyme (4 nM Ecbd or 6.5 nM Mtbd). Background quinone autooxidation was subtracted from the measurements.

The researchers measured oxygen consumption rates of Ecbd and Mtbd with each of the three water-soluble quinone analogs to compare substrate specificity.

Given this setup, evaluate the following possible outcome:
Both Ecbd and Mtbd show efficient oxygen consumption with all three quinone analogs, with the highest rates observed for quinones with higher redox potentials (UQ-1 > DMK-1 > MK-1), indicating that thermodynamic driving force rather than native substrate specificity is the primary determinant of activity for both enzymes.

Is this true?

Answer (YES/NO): NO